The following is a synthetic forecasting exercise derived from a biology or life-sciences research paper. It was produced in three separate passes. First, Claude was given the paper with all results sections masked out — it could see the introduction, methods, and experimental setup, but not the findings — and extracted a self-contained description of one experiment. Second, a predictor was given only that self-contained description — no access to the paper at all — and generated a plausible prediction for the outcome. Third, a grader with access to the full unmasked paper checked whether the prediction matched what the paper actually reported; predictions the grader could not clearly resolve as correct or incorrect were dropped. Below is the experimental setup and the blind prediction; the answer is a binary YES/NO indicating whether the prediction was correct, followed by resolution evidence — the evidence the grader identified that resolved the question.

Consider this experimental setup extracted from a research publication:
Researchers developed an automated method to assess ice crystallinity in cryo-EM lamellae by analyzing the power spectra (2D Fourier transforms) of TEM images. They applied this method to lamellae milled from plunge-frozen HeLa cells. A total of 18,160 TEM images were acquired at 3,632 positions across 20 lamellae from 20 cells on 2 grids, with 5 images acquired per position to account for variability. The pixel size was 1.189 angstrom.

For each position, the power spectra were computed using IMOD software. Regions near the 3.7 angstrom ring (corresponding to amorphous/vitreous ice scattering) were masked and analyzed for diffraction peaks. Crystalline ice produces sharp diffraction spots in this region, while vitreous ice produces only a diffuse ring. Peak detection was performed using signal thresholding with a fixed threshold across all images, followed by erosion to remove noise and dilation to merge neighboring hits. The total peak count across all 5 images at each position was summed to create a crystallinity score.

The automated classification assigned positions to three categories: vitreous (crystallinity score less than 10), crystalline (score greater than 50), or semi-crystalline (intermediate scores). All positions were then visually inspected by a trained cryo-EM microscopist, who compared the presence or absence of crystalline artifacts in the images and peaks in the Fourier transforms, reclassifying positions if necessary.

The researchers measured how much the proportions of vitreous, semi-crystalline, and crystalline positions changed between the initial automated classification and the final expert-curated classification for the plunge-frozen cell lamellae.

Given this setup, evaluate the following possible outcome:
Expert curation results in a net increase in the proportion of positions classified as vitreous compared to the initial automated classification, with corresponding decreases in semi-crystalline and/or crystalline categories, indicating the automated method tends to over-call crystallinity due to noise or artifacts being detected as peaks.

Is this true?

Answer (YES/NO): NO